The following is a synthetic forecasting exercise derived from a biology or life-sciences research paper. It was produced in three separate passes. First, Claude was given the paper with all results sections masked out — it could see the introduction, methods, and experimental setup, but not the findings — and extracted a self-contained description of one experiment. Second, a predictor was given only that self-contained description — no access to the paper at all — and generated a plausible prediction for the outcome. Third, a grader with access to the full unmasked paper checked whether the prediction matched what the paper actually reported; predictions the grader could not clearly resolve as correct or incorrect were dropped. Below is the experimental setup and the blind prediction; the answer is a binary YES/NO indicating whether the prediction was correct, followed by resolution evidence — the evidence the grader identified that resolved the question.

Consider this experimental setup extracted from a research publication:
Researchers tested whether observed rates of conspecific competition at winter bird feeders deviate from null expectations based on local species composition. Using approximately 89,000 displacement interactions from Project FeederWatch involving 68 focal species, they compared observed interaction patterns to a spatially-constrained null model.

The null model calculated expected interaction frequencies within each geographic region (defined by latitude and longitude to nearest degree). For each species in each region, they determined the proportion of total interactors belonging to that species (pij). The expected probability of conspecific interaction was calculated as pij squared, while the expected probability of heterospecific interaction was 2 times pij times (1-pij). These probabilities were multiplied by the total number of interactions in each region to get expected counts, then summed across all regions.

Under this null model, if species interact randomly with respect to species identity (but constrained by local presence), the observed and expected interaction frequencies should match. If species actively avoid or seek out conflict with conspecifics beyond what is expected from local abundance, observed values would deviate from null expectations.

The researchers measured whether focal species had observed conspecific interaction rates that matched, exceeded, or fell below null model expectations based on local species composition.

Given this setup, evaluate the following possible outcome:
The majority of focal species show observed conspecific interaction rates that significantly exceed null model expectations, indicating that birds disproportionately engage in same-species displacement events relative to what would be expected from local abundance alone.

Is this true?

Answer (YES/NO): YES